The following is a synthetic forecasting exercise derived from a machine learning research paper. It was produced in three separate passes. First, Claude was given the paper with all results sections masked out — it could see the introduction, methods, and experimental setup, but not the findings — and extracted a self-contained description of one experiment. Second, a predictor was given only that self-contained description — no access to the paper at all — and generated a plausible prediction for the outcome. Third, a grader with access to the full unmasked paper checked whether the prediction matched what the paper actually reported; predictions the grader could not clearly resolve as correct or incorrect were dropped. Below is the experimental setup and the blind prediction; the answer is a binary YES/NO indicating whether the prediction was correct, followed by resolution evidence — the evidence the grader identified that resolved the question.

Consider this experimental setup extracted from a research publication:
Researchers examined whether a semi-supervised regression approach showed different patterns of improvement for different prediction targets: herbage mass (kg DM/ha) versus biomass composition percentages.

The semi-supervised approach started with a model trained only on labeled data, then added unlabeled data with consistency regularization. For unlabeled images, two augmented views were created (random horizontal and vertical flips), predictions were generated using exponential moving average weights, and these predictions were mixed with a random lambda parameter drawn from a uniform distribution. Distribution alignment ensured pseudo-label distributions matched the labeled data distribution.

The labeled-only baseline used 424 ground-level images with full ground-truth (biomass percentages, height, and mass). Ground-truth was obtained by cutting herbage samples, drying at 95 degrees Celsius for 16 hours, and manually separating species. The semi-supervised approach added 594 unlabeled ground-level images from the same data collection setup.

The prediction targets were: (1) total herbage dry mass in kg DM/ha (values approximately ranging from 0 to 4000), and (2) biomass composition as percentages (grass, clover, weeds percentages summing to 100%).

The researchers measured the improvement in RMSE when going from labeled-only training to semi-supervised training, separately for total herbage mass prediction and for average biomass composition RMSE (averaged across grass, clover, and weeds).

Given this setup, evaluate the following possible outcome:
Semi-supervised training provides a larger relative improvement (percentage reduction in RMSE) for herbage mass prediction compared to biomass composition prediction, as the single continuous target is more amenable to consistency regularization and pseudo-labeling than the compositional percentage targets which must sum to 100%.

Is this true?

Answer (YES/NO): NO